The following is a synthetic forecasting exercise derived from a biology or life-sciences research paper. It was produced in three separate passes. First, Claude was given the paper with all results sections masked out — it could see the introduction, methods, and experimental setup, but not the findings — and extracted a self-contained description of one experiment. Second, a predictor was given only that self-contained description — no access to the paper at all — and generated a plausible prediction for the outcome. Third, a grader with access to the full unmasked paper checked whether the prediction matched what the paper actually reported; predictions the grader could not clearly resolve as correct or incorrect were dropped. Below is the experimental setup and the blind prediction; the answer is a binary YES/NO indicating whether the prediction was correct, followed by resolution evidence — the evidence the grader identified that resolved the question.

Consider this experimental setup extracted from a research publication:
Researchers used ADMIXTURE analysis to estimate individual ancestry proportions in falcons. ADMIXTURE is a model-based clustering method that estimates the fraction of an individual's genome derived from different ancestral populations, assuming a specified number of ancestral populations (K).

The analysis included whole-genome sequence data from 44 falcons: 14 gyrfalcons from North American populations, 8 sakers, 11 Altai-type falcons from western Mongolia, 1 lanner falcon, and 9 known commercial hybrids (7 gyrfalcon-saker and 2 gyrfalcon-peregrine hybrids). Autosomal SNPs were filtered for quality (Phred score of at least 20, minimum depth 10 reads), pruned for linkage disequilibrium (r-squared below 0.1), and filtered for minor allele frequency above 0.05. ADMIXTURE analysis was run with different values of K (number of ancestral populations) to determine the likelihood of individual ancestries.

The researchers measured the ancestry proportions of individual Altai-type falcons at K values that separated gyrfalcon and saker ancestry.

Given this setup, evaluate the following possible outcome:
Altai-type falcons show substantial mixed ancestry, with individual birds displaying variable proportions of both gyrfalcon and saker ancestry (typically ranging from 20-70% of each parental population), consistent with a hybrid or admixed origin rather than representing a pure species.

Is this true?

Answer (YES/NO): NO